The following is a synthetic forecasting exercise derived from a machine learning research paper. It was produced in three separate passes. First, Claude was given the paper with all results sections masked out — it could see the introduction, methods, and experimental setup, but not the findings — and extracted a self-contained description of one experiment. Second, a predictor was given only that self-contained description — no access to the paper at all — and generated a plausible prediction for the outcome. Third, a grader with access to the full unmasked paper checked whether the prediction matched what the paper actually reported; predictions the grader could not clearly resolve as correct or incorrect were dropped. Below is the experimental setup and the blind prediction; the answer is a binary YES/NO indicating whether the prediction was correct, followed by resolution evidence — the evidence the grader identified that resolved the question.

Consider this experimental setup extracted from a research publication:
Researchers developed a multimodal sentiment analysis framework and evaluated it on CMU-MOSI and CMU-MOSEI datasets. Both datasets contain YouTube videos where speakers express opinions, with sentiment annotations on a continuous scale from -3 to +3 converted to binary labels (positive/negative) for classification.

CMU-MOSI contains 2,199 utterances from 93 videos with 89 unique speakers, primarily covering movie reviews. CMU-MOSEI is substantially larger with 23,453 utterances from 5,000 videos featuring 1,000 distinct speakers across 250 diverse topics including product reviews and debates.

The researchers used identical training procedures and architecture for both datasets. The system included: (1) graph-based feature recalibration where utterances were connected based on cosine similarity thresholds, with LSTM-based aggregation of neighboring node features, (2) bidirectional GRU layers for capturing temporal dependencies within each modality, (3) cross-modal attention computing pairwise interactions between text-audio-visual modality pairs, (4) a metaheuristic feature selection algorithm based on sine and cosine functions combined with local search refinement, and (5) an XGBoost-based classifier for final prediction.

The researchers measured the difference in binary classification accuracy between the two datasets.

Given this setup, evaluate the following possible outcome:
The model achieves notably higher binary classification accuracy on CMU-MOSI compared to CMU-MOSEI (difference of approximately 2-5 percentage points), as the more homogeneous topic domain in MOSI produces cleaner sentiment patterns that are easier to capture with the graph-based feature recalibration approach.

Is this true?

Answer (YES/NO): NO